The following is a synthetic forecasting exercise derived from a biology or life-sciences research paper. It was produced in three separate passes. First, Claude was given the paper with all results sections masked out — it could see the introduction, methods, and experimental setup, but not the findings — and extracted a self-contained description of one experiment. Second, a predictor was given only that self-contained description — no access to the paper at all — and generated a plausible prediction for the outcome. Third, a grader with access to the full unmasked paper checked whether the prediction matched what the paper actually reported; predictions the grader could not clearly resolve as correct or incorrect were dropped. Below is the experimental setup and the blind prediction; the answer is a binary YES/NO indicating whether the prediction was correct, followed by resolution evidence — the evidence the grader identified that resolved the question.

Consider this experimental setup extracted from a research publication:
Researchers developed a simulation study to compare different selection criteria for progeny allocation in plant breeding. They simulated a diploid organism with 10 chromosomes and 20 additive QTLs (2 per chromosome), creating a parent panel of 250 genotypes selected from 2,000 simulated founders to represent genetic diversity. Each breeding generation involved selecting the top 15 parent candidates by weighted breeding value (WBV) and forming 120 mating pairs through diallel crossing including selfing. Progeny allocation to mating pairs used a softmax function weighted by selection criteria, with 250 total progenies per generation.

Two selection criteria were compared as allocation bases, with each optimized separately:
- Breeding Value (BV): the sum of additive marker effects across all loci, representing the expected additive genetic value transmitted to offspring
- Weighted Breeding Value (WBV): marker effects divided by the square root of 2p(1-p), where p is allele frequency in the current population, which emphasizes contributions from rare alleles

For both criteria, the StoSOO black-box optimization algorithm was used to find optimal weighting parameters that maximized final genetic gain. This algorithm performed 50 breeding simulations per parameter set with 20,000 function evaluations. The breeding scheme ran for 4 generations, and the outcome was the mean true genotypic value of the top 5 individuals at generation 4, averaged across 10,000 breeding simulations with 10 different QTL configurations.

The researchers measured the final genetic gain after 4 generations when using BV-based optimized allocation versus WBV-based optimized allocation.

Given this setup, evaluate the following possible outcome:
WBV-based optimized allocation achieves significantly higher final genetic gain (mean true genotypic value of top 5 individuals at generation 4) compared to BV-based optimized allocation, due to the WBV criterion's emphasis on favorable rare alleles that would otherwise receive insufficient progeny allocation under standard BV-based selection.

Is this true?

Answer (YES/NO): NO